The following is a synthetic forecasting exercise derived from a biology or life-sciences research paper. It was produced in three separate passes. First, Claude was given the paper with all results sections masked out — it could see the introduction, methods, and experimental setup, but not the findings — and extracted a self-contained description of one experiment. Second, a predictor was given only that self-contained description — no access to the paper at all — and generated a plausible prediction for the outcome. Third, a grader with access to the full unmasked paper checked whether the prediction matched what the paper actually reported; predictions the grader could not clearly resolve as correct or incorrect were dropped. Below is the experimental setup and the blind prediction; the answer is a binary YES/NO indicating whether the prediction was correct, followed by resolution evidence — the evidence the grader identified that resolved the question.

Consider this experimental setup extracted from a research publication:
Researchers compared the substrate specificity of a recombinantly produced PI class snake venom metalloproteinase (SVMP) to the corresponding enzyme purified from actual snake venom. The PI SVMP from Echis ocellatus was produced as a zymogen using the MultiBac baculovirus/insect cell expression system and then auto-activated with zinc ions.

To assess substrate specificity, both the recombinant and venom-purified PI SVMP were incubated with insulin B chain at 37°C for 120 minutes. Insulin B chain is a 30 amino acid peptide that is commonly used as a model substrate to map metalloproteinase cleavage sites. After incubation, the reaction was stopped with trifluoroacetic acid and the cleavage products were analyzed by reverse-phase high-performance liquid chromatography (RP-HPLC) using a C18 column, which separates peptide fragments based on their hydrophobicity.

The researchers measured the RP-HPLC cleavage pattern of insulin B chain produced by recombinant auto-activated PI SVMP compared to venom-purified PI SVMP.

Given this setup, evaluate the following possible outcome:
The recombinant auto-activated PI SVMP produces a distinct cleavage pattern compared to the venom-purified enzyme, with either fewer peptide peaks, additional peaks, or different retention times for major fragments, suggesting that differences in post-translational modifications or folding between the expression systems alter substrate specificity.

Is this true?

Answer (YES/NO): NO